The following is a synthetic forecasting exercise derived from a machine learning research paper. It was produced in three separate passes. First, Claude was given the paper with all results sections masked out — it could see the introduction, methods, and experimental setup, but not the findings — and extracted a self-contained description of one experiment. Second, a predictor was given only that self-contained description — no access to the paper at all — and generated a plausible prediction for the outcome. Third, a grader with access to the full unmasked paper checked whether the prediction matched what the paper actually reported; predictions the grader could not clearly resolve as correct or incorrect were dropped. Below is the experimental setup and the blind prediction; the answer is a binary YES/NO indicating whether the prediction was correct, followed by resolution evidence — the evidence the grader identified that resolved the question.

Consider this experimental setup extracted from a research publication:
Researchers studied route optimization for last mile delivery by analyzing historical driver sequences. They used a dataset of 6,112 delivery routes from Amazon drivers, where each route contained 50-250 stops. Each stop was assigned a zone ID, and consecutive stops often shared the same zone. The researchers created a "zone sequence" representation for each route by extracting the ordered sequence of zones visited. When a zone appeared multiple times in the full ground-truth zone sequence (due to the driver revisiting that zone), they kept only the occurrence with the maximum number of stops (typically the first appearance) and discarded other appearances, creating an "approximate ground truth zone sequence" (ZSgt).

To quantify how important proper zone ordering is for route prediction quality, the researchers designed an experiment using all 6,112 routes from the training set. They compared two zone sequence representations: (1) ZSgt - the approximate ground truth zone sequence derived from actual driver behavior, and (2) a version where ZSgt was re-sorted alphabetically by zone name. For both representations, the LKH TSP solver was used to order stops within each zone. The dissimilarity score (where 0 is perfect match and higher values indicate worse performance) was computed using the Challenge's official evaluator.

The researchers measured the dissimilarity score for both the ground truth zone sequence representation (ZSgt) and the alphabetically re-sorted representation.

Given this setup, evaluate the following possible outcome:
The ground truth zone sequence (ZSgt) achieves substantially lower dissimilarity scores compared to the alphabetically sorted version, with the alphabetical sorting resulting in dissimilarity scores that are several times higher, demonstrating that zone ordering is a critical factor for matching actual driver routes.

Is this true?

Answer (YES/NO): YES